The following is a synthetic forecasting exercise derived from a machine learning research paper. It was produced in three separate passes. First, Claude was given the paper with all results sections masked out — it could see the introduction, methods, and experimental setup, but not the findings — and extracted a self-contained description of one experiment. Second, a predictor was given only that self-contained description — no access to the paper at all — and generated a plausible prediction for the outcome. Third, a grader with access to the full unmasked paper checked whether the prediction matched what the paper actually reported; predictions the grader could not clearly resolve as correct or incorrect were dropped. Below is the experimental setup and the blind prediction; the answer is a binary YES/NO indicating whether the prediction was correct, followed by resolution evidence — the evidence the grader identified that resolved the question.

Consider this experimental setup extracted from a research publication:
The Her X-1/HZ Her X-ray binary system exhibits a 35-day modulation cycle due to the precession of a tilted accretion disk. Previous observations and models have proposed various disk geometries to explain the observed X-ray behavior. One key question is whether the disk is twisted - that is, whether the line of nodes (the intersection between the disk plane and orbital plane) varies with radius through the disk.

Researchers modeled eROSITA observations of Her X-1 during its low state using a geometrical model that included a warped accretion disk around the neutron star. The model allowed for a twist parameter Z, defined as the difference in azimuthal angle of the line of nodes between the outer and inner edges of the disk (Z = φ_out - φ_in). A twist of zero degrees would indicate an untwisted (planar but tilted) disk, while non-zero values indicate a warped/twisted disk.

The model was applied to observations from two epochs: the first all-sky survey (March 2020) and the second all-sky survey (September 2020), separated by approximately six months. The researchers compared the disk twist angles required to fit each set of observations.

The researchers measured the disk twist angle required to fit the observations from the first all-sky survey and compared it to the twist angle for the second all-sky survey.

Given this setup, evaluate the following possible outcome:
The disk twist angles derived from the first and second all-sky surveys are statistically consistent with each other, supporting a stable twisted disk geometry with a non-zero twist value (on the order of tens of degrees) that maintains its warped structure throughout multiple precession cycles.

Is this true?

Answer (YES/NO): NO